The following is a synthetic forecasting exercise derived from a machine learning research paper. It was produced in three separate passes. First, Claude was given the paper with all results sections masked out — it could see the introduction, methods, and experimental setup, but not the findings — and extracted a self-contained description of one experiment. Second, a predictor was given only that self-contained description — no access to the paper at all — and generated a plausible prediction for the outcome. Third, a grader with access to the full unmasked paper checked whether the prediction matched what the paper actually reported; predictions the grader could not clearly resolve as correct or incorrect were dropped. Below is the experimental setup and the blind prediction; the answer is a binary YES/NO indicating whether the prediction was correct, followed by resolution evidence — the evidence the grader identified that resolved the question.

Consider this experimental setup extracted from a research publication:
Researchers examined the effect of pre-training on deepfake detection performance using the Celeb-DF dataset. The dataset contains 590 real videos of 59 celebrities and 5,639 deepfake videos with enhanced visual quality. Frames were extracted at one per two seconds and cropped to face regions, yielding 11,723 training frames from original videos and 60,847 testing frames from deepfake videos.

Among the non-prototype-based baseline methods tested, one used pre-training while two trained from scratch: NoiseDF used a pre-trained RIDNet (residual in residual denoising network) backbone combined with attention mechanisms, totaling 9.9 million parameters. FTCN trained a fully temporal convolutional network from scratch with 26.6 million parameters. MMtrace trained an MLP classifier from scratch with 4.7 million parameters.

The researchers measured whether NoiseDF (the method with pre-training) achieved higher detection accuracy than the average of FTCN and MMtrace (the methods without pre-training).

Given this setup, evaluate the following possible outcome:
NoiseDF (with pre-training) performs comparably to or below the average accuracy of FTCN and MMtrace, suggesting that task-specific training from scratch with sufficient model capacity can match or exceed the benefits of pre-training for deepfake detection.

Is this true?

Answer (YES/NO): YES